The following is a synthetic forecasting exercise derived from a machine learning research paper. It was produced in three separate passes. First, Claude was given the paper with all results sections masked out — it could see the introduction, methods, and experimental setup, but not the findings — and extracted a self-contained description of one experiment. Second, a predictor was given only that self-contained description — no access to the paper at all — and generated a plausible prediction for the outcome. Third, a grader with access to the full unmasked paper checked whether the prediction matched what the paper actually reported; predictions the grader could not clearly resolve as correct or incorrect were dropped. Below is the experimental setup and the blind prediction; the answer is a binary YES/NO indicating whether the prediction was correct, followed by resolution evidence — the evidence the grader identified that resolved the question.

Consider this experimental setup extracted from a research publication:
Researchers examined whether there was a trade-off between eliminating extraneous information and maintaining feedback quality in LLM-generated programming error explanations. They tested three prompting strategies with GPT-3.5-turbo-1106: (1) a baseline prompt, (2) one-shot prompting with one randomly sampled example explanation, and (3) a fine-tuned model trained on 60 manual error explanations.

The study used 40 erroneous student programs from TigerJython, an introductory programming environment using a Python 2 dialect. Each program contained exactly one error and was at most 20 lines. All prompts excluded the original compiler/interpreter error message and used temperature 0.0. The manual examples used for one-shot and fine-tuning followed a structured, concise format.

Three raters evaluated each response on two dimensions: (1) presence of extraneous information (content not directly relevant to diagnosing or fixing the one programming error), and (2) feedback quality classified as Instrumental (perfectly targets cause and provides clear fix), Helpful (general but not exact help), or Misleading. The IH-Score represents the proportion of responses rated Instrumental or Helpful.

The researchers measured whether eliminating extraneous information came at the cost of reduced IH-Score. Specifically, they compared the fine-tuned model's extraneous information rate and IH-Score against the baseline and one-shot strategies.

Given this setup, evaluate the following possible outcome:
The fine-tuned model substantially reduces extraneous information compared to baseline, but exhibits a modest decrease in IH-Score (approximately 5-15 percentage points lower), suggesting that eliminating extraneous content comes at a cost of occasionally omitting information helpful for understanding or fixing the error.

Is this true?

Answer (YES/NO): NO